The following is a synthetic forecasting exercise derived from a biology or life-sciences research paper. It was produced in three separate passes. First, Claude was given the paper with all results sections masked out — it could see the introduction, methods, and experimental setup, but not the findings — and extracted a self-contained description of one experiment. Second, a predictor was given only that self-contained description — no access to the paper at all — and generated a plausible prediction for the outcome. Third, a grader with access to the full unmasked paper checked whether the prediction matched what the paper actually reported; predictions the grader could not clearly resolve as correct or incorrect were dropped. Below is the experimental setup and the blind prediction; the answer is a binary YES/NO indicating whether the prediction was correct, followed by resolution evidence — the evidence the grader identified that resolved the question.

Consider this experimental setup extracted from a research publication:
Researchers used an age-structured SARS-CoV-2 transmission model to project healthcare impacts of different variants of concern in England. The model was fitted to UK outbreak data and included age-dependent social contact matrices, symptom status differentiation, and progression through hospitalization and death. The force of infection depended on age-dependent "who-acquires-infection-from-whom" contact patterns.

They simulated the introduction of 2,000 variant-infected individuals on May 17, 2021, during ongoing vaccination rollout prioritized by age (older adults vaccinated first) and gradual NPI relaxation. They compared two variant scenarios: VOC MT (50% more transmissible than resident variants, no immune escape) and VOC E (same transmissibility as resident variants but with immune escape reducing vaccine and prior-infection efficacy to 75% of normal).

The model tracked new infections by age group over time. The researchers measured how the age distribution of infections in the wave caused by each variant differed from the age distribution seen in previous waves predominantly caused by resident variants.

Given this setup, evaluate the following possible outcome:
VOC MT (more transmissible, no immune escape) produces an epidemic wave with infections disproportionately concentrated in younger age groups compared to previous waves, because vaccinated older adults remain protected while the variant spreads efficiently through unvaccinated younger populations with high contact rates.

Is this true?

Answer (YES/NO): NO